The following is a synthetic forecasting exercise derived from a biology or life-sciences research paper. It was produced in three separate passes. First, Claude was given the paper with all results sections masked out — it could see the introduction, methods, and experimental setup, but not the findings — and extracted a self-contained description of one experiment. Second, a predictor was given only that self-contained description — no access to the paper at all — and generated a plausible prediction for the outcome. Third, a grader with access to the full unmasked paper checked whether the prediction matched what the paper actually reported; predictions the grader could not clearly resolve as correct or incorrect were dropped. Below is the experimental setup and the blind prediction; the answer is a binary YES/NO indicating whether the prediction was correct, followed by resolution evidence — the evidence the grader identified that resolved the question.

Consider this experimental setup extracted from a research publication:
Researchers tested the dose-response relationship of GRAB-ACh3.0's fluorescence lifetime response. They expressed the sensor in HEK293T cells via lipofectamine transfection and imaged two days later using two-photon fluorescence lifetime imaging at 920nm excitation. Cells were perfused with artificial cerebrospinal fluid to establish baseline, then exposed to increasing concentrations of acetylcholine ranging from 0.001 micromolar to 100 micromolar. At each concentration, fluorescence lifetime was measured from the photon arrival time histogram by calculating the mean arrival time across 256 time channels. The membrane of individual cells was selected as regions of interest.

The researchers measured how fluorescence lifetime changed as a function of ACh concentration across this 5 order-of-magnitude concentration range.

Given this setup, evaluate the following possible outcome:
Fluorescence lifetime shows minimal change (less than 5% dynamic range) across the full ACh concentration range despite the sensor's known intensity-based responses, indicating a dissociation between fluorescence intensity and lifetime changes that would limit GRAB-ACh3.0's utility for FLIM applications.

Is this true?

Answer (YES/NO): NO